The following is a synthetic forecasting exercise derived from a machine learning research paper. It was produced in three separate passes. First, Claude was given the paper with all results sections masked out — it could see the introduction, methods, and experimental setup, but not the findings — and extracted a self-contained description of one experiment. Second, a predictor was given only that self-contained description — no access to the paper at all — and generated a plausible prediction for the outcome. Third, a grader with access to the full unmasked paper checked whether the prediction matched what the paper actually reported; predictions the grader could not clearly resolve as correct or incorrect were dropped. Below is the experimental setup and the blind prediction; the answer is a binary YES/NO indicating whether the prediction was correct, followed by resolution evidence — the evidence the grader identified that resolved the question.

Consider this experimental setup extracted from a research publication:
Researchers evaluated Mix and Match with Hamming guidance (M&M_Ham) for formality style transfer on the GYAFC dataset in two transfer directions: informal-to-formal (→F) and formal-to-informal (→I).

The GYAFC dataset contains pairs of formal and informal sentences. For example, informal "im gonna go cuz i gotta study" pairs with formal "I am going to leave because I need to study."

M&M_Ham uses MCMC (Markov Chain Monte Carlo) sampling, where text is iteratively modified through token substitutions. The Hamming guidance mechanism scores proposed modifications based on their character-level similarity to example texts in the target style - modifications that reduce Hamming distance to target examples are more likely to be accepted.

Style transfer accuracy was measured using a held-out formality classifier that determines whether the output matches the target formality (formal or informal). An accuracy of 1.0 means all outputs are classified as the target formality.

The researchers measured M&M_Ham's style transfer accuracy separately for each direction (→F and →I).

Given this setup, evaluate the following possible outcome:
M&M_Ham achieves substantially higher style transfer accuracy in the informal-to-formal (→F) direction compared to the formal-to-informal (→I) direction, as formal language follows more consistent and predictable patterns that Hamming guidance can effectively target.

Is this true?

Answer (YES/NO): NO